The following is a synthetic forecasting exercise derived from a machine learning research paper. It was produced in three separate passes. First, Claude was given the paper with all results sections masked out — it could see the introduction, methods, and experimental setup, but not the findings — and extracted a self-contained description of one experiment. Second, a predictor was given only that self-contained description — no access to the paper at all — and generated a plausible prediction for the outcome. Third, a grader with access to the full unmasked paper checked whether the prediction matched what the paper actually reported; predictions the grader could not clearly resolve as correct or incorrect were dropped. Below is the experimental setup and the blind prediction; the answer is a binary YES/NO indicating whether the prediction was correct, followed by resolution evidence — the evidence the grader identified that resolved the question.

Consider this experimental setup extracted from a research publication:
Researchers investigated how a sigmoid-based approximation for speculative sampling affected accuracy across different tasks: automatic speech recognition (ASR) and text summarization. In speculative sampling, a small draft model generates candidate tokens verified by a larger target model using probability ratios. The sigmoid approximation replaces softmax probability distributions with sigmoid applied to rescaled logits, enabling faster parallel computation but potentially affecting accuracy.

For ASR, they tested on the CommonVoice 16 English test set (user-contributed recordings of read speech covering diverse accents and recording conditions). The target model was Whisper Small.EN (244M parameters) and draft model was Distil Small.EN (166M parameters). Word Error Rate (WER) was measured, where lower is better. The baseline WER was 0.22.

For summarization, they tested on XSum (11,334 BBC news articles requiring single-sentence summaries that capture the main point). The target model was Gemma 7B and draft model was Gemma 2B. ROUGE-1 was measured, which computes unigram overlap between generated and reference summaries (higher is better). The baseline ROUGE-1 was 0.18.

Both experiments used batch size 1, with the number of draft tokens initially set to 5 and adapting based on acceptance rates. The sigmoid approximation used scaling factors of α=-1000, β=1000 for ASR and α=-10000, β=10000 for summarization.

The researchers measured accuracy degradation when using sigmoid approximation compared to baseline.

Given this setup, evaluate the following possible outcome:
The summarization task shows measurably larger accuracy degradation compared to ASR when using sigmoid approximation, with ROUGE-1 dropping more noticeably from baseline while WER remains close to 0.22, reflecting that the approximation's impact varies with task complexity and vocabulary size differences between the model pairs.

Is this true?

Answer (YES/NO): NO